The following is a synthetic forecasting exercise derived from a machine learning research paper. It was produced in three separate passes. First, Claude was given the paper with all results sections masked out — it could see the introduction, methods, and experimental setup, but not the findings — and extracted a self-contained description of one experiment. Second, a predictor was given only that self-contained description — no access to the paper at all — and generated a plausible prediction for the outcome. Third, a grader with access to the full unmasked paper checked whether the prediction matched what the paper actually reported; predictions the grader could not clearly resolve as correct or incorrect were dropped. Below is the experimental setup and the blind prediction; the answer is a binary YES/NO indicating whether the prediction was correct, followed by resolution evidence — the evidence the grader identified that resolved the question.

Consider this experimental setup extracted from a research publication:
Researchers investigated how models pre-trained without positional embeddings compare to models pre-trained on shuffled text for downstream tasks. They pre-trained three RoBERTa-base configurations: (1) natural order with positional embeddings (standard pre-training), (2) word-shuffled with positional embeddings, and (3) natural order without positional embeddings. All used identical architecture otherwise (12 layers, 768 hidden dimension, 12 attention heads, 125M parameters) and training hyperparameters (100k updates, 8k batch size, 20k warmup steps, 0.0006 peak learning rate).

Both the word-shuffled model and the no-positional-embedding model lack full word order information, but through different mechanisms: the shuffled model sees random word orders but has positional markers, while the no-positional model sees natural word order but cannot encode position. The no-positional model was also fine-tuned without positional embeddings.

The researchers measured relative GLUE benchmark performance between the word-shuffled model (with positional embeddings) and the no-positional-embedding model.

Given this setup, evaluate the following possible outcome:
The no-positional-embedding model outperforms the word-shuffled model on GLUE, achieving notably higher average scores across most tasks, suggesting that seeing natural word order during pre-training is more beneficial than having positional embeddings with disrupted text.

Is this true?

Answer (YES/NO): NO